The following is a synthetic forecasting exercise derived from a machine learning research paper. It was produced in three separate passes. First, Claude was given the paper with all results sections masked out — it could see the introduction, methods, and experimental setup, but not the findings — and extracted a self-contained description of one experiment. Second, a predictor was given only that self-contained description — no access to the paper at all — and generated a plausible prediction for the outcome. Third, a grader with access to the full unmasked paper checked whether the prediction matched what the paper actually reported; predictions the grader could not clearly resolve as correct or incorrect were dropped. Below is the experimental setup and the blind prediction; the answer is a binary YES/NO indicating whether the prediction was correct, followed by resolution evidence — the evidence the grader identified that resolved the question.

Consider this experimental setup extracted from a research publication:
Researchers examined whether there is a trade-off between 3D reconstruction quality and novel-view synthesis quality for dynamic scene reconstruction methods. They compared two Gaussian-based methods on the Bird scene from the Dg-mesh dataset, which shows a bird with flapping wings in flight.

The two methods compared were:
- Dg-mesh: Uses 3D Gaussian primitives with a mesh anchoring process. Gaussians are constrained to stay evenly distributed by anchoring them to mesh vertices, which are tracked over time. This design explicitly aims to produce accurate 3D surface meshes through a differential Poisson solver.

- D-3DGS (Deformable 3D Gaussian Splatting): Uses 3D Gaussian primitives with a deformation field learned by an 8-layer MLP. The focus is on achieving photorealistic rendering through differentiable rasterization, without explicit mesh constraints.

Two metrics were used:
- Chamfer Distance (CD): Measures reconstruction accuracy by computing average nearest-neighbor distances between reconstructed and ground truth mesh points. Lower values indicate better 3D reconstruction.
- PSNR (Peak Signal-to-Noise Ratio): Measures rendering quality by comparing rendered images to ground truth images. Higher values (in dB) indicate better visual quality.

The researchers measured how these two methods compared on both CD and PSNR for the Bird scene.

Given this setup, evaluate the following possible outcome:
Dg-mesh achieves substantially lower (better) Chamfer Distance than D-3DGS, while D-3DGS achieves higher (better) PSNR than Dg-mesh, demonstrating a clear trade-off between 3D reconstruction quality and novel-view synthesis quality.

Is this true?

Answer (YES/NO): YES